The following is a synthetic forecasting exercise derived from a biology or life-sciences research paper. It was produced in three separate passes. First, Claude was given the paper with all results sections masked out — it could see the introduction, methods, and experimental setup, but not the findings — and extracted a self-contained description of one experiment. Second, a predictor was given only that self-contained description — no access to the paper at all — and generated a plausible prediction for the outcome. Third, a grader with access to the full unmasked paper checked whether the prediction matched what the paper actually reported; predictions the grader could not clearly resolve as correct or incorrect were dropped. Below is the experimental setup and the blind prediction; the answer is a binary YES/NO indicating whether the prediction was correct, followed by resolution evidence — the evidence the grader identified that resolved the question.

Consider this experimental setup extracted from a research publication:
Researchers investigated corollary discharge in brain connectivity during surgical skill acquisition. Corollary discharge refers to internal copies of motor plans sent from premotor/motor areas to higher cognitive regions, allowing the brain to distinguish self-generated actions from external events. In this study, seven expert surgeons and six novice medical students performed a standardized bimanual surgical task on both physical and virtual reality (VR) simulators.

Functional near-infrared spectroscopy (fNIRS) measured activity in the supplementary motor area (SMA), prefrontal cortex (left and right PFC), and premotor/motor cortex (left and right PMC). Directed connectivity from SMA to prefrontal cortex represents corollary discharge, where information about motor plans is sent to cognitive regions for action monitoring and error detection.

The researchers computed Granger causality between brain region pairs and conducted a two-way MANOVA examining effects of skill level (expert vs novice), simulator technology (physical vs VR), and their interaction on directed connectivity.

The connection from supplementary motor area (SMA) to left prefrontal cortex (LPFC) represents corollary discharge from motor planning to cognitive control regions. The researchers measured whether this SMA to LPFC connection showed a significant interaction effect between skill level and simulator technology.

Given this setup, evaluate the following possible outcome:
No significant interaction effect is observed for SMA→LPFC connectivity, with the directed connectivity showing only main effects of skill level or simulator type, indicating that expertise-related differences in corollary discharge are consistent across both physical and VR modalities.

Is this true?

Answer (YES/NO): NO